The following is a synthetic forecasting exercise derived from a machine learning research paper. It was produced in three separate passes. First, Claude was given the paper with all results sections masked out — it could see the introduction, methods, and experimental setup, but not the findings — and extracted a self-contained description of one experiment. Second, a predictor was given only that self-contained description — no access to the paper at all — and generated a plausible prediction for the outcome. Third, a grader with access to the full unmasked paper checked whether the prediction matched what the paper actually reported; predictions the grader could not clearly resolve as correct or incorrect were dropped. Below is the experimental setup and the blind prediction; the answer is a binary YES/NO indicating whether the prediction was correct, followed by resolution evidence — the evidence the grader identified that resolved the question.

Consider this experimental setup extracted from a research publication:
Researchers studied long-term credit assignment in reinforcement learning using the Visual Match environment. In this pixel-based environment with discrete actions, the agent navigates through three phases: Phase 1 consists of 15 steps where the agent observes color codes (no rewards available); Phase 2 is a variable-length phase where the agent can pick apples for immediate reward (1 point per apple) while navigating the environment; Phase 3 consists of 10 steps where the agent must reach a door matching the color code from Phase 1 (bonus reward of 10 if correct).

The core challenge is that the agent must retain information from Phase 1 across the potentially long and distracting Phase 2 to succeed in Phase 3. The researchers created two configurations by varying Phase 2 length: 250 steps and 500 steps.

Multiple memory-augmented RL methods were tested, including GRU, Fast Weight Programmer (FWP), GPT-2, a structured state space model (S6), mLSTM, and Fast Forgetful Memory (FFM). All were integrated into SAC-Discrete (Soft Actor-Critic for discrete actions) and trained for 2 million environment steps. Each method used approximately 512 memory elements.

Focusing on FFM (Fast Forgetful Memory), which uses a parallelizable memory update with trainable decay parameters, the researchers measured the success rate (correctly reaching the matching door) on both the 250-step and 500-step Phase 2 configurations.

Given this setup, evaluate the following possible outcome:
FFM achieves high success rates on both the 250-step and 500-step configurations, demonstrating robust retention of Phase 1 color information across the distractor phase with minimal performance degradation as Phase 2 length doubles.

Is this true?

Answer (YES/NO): NO